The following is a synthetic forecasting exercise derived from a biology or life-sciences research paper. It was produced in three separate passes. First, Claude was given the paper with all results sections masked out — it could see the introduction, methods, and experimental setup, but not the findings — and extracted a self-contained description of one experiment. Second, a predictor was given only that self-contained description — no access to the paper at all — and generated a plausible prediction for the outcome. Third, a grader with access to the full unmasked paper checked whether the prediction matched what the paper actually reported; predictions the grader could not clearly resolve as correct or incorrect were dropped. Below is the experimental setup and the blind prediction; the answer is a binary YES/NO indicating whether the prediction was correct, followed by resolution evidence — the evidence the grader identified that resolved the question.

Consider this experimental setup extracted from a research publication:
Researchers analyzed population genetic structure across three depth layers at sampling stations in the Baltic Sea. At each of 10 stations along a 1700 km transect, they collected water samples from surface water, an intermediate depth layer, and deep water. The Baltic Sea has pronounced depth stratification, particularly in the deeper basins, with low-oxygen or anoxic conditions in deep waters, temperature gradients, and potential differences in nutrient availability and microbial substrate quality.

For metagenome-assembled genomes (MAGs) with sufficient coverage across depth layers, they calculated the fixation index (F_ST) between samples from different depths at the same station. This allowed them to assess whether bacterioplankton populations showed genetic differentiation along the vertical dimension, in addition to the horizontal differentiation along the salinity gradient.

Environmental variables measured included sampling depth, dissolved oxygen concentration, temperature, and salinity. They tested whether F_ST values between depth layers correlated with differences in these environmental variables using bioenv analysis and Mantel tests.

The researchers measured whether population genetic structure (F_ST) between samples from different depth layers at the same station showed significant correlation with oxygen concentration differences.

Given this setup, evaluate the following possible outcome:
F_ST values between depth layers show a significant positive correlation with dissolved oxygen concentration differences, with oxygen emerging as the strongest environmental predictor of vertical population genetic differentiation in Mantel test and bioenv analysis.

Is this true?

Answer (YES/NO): YES